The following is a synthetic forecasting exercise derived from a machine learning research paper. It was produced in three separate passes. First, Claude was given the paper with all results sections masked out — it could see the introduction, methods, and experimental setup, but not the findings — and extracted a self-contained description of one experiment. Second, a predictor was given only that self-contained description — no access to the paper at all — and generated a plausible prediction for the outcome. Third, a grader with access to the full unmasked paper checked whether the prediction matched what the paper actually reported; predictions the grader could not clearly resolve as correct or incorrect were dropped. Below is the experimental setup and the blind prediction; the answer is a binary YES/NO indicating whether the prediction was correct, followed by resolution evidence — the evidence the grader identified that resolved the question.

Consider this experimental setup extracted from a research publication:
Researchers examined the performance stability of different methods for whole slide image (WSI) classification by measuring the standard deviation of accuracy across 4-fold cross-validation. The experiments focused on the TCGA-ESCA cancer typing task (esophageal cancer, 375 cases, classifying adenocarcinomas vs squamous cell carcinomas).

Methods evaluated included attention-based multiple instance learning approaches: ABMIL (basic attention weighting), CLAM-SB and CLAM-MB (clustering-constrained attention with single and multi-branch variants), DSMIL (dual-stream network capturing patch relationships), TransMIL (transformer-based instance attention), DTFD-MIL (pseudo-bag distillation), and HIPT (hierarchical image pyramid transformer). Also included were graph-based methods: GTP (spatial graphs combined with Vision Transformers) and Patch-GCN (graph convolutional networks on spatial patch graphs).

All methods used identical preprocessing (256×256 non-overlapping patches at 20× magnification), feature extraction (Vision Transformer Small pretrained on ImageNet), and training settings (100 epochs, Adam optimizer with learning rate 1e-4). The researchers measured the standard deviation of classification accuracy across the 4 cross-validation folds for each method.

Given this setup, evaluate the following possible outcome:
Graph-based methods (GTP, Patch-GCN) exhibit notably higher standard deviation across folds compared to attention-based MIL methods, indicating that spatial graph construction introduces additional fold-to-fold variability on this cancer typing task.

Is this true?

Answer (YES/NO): NO